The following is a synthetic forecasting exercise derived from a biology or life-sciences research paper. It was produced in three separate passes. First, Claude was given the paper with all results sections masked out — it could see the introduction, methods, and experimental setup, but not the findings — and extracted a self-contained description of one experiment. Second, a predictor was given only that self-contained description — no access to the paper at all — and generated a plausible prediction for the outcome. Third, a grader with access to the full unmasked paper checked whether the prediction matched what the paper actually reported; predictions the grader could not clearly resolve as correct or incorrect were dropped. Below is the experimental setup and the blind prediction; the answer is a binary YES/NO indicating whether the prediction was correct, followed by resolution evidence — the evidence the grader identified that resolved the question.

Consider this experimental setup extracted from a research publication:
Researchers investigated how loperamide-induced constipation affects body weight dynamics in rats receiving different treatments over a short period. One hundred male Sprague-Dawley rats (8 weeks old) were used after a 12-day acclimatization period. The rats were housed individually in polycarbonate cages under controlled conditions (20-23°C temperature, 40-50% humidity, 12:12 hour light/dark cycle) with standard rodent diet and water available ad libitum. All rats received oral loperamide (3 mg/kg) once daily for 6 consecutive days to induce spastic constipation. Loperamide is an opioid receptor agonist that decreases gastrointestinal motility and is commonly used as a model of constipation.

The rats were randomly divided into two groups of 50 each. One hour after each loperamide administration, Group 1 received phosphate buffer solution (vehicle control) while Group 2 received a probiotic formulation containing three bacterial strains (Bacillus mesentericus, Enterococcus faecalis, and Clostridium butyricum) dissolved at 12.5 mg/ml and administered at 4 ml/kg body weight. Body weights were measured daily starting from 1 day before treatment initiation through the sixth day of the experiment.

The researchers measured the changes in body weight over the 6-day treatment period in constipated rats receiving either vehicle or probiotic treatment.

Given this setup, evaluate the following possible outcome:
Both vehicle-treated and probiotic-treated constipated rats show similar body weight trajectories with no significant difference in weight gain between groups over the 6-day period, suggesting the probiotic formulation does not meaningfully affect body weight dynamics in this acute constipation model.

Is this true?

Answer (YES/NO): YES